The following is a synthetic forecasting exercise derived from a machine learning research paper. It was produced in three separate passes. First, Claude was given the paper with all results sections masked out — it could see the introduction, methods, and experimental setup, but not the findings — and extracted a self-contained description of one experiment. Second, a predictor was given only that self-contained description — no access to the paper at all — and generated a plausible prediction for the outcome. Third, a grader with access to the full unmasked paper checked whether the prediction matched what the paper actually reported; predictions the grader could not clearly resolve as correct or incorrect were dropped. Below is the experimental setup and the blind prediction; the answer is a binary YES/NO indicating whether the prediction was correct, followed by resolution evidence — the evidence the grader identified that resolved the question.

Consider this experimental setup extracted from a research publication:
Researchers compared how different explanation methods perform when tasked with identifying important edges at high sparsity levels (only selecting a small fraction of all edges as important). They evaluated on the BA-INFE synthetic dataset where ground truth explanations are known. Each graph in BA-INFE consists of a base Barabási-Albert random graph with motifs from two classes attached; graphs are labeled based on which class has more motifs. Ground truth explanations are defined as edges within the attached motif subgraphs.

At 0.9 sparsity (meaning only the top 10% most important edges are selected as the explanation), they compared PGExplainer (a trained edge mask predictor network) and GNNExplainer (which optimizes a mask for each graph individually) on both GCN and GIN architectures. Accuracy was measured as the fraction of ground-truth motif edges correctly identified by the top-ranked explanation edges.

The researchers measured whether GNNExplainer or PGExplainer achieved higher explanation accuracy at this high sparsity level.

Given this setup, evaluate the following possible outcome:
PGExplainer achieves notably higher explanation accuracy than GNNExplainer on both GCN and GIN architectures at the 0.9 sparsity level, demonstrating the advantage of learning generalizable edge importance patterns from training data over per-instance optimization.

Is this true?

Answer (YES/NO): NO